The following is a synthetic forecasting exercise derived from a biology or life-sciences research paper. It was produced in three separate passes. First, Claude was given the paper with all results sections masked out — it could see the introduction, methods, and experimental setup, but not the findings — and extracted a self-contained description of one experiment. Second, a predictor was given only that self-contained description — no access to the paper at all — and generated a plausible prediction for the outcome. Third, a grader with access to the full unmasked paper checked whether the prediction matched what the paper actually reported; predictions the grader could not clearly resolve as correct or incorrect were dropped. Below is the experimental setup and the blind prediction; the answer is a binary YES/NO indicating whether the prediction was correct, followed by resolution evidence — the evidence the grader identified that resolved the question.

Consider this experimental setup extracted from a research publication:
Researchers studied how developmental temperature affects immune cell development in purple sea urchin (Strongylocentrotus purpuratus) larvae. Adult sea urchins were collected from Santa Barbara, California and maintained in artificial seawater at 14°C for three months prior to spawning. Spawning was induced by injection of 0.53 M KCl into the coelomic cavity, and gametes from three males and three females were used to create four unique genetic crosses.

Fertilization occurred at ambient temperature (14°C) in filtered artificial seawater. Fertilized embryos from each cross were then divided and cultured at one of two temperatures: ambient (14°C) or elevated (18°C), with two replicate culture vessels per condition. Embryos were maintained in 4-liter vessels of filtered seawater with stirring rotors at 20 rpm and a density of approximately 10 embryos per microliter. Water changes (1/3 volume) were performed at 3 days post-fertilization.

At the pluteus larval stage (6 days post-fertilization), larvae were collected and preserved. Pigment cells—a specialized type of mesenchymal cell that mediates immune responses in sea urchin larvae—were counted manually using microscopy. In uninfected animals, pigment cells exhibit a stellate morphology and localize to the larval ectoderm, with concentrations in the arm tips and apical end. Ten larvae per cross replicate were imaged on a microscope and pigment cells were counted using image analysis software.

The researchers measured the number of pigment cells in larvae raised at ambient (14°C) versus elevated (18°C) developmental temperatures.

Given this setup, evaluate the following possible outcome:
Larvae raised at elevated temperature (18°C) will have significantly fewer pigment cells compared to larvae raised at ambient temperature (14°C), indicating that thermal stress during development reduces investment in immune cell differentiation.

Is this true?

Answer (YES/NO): NO